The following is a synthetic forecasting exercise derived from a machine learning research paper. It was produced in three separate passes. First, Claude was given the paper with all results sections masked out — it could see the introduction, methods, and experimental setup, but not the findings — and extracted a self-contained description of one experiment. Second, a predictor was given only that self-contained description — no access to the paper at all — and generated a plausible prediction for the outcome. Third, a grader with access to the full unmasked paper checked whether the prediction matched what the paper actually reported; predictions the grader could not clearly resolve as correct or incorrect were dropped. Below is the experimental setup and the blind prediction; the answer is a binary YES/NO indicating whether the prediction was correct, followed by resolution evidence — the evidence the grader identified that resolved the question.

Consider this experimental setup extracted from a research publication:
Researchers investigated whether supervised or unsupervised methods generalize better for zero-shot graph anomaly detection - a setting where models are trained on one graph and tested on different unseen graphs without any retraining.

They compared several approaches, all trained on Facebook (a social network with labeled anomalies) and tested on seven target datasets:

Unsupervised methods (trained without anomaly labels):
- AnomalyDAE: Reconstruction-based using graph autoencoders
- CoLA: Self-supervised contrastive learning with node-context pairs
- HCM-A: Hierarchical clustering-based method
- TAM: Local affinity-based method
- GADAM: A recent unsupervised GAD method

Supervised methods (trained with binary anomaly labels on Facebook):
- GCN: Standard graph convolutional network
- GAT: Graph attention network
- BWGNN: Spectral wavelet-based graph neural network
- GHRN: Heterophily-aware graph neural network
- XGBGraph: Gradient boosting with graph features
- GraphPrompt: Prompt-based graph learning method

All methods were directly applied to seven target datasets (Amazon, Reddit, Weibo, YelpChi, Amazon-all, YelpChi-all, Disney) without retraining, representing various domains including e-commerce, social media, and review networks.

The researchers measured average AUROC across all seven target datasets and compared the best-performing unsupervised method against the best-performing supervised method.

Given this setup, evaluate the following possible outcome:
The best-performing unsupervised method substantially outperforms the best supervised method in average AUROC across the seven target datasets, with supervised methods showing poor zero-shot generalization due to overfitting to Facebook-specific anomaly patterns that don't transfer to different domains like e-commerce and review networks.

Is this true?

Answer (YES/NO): NO